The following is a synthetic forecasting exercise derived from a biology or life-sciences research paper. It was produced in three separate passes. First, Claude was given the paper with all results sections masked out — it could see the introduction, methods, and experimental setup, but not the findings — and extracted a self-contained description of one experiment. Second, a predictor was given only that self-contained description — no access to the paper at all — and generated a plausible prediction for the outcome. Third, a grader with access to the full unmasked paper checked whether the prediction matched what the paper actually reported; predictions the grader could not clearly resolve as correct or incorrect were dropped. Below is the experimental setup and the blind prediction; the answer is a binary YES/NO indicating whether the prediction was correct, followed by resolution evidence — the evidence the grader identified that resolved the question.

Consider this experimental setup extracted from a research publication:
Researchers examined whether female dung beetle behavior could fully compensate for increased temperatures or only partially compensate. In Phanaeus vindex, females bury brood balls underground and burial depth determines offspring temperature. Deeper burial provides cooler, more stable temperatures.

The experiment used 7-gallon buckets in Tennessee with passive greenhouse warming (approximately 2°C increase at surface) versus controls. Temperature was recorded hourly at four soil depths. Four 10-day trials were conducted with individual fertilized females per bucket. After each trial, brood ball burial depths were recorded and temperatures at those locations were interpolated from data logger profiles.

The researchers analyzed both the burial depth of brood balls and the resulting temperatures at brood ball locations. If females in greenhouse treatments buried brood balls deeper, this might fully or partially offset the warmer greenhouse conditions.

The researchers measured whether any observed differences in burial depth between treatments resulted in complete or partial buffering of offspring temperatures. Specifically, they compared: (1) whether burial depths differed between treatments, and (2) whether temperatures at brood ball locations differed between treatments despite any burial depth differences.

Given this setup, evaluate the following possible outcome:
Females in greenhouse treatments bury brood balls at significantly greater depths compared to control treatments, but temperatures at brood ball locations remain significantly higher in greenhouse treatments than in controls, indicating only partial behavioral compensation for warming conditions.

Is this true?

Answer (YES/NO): YES